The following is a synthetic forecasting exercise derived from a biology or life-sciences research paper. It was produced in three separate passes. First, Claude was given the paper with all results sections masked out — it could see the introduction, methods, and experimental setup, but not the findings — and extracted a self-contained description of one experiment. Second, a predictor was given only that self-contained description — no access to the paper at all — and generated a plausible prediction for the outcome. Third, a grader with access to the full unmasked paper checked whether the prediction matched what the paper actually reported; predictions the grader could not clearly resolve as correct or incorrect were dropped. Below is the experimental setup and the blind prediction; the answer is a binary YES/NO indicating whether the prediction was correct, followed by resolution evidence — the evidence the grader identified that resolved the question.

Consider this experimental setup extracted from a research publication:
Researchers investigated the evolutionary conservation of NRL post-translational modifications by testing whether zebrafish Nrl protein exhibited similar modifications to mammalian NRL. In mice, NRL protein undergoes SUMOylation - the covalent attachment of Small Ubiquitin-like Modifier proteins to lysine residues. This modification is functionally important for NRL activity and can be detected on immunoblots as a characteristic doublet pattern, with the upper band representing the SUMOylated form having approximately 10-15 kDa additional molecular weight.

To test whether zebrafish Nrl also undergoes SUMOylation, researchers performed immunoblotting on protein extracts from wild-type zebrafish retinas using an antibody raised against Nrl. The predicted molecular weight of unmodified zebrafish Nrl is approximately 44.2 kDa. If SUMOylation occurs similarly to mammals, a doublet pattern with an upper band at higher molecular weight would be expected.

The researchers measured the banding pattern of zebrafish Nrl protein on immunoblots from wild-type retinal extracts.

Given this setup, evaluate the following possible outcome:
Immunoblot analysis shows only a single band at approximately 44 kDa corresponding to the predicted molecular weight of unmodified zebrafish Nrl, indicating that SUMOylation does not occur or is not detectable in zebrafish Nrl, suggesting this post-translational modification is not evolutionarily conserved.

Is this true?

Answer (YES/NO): NO